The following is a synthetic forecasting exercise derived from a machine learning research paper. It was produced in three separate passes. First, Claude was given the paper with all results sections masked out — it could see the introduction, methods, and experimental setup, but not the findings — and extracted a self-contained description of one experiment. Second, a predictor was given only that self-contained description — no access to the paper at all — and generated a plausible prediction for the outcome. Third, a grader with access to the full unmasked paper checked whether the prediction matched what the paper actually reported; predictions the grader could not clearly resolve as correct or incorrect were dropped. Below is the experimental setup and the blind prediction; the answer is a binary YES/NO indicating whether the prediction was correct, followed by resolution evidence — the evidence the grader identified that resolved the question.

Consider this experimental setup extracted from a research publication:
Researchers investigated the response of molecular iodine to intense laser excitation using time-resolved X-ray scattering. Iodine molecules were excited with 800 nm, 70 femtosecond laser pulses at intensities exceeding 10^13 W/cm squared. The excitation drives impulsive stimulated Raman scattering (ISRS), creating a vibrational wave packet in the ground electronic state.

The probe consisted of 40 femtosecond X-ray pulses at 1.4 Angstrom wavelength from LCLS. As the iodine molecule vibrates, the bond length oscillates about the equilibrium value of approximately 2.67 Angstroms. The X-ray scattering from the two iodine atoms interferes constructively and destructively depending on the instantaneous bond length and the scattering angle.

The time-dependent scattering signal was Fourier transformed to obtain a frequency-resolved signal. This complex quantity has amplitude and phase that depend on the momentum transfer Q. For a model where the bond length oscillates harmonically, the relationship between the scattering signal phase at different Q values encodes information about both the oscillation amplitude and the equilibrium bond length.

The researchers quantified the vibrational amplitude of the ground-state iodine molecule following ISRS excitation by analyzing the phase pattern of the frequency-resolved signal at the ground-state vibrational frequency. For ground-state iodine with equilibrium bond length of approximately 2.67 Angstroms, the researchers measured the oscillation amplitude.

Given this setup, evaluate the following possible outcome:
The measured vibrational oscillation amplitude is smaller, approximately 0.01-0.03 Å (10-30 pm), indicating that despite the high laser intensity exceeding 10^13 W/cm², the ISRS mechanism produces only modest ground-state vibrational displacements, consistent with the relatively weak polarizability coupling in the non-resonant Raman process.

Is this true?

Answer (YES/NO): NO